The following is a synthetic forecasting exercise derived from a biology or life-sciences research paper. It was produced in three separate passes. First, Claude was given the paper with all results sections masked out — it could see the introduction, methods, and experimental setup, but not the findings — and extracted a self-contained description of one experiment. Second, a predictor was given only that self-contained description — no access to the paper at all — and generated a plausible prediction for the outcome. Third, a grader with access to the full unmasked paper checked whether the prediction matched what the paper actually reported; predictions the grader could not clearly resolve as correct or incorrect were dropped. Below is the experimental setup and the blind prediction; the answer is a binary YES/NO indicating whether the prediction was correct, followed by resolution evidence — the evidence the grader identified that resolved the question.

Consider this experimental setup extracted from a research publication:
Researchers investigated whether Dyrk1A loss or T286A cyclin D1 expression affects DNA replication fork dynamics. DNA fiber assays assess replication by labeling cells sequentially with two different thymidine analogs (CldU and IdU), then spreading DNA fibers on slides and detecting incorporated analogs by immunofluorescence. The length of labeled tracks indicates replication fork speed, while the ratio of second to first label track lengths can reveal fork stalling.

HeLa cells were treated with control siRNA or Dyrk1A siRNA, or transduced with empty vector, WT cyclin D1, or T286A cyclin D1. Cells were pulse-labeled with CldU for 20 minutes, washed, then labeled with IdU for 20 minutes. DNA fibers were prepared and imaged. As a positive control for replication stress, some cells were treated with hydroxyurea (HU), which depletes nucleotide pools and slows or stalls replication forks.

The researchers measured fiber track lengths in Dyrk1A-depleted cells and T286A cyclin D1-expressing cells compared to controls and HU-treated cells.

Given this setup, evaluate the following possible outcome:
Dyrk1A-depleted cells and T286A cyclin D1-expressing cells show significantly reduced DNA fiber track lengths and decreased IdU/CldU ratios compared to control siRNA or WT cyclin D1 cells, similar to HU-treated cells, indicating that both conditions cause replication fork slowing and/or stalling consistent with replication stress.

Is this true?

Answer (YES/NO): NO